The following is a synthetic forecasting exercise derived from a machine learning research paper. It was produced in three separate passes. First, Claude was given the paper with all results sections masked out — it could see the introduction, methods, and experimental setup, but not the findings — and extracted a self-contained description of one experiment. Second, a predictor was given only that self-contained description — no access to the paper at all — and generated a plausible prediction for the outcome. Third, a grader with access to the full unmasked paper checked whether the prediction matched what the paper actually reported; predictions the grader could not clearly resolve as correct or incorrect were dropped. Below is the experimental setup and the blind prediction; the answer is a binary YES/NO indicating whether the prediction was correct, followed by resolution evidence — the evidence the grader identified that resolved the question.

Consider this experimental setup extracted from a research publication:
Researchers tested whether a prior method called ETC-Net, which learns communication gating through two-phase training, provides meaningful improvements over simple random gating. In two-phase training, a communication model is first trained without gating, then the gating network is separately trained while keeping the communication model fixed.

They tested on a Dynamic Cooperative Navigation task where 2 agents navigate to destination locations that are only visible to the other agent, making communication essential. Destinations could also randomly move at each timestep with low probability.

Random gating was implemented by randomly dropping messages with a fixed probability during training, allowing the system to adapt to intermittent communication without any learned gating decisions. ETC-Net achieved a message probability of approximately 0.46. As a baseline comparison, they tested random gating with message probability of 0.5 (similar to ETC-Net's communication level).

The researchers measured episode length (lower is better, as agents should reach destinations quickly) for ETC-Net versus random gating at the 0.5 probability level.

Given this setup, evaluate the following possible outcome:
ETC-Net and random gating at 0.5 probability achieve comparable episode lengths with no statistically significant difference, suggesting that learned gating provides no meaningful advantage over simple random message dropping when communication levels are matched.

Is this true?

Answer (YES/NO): NO